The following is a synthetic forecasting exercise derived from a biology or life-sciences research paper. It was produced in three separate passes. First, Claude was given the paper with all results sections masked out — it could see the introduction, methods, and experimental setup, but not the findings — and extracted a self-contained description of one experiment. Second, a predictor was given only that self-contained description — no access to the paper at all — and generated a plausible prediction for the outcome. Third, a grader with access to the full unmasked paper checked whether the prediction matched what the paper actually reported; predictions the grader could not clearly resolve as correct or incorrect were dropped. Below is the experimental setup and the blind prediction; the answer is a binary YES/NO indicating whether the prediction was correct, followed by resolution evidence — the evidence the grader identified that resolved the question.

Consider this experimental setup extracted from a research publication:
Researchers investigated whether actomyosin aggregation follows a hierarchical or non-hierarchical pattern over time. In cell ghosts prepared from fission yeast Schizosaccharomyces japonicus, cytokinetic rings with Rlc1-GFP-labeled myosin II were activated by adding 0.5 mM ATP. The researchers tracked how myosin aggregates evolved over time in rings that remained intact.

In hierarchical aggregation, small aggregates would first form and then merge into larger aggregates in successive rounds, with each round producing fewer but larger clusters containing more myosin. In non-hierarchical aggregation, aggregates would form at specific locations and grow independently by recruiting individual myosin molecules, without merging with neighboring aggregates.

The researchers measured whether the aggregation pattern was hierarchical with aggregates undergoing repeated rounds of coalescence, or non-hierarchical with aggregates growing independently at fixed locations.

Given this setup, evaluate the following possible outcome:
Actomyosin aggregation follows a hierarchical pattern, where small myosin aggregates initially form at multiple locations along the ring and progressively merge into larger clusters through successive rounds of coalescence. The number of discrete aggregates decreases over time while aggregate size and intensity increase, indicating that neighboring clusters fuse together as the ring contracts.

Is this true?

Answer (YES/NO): YES